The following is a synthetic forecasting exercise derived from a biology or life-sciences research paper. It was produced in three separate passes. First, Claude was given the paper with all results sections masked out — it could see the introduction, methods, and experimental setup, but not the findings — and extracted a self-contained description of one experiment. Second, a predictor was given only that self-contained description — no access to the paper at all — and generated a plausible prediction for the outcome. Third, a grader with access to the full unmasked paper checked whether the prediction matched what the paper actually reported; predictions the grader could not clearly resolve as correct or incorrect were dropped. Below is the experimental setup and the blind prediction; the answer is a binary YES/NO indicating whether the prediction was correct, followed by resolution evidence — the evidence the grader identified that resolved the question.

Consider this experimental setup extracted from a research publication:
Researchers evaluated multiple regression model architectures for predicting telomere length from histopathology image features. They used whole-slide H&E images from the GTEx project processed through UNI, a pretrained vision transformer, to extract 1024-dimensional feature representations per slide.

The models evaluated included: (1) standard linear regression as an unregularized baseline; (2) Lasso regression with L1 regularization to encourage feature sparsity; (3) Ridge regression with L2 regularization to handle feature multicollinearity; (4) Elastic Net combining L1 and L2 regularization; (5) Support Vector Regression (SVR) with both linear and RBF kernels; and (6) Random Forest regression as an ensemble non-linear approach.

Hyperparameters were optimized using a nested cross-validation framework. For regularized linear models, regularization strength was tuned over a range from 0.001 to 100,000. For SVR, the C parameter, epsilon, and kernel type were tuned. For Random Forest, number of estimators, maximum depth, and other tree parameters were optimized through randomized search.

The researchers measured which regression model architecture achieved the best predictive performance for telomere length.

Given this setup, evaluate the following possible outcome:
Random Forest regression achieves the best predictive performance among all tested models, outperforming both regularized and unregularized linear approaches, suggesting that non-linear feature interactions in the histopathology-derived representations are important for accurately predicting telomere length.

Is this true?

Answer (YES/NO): NO